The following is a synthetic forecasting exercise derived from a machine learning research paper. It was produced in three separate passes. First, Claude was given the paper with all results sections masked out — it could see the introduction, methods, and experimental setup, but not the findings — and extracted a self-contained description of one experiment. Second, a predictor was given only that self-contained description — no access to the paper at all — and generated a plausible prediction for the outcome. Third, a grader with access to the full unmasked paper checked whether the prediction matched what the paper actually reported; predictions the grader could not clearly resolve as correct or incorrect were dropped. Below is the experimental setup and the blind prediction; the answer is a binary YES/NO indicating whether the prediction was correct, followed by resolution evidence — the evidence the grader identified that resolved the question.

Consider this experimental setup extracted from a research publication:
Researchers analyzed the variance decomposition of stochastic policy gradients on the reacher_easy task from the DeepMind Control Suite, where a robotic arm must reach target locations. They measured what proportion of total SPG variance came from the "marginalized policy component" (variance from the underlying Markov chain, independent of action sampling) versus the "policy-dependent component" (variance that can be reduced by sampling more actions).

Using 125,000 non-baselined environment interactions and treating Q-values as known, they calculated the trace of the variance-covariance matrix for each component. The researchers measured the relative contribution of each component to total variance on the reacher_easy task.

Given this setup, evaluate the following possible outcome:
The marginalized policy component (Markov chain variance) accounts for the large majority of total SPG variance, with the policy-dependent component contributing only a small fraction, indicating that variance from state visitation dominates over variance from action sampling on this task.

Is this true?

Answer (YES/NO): NO